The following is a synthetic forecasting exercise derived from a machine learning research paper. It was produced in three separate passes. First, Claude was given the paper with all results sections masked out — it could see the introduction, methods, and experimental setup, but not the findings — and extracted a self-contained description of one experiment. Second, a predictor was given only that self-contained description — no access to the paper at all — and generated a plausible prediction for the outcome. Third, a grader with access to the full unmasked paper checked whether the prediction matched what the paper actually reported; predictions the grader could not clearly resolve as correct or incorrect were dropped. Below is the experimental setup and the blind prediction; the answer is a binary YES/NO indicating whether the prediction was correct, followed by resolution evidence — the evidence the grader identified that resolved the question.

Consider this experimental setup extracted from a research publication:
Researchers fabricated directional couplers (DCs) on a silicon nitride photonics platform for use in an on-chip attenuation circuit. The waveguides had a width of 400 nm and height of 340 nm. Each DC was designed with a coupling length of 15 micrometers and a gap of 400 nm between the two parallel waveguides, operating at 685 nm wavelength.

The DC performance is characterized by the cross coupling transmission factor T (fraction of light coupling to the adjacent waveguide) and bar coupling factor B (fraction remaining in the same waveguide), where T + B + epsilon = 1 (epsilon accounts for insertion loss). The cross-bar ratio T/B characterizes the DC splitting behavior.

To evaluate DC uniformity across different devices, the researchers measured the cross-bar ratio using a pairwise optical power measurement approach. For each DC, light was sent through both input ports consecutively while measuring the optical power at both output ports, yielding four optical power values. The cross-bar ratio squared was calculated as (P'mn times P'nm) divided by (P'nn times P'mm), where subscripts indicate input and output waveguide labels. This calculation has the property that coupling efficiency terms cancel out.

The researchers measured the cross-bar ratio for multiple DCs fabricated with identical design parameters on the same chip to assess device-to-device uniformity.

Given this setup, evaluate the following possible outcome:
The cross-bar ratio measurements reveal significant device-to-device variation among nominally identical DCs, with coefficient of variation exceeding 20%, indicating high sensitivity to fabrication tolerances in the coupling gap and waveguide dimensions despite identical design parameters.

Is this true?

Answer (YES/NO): NO